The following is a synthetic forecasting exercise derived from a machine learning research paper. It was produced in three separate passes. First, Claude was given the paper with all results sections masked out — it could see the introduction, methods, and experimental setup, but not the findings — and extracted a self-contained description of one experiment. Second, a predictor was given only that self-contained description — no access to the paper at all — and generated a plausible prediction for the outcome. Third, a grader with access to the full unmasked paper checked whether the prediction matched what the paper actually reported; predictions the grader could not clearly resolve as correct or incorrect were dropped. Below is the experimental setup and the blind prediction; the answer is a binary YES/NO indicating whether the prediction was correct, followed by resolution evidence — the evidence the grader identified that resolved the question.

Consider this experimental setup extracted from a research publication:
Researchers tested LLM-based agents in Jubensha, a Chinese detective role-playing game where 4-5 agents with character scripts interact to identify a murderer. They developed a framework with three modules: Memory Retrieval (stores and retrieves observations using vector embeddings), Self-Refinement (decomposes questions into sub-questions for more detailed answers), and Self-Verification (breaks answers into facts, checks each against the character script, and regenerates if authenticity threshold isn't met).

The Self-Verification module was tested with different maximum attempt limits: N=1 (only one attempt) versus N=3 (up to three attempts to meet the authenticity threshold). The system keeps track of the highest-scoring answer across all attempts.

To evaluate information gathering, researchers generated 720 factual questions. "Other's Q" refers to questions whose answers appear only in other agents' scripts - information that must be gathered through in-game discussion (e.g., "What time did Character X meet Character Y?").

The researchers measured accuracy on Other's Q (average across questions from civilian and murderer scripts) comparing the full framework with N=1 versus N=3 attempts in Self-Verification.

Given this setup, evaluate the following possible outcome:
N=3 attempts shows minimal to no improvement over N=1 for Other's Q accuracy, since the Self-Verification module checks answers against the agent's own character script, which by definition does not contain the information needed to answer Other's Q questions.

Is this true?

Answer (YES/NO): YES